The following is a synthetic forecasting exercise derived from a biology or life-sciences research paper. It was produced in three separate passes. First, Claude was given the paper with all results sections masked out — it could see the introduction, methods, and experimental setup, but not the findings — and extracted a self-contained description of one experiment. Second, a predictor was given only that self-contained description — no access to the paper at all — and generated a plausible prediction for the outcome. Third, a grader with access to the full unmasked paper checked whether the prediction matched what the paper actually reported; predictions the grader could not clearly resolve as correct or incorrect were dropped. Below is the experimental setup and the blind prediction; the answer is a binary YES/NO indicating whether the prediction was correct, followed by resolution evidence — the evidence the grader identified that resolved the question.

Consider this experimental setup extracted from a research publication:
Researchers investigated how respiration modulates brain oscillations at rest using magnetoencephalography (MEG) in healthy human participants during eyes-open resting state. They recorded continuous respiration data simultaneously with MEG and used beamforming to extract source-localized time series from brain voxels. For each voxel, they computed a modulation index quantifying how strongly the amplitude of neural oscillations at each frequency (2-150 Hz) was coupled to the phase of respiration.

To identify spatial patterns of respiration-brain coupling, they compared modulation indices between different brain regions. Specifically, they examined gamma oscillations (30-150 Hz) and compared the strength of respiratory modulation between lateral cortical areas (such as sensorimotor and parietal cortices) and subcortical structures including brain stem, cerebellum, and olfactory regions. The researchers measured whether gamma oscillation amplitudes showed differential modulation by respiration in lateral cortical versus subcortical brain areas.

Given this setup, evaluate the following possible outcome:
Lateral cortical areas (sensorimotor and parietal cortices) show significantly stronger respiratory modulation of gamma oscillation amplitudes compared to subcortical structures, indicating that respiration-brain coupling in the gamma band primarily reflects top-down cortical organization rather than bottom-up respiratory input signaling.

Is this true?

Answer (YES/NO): YES